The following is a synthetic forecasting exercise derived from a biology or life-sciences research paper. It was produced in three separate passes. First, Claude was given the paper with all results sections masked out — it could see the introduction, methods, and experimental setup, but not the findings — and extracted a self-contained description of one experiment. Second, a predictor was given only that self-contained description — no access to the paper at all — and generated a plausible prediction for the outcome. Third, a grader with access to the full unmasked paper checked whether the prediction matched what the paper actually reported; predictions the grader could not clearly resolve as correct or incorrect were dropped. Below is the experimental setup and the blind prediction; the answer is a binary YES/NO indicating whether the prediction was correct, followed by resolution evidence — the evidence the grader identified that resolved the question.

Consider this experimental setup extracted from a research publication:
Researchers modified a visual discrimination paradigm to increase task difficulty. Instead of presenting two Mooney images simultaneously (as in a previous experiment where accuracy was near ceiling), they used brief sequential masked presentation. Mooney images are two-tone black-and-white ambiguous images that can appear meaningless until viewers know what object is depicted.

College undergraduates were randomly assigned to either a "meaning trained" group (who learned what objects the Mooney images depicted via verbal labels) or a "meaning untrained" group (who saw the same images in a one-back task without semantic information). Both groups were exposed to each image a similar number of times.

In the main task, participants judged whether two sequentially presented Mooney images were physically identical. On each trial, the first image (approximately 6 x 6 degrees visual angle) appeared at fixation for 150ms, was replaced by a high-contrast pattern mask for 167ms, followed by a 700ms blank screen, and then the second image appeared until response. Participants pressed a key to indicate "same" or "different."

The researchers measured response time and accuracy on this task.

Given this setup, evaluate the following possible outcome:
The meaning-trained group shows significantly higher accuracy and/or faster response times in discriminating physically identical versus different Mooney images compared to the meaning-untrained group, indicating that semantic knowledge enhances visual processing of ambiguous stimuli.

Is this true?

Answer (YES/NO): YES